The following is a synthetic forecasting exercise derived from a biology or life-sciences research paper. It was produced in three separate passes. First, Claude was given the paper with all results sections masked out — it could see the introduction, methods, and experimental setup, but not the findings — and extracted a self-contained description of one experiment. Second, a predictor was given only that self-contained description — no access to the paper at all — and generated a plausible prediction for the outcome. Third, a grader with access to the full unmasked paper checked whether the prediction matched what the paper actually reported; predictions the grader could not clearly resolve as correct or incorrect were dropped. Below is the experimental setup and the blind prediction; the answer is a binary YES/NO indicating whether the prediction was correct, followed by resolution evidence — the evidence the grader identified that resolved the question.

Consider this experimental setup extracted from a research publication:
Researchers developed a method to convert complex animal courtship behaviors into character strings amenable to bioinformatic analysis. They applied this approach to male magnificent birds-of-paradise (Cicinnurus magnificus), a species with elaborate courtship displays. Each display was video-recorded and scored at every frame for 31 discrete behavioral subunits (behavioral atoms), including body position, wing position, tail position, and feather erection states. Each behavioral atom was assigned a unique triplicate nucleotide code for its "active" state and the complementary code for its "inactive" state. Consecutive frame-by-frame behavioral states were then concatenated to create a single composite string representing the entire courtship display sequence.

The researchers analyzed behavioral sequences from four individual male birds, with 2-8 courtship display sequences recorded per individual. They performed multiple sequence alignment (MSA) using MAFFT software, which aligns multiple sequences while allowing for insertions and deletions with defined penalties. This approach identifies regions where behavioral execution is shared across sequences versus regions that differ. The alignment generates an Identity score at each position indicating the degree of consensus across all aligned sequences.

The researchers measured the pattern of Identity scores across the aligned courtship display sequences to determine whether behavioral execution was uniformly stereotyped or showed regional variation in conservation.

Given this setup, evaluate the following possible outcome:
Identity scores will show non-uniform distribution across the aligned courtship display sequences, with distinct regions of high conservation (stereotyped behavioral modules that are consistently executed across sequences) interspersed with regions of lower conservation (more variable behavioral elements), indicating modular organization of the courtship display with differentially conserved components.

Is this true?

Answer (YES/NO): YES